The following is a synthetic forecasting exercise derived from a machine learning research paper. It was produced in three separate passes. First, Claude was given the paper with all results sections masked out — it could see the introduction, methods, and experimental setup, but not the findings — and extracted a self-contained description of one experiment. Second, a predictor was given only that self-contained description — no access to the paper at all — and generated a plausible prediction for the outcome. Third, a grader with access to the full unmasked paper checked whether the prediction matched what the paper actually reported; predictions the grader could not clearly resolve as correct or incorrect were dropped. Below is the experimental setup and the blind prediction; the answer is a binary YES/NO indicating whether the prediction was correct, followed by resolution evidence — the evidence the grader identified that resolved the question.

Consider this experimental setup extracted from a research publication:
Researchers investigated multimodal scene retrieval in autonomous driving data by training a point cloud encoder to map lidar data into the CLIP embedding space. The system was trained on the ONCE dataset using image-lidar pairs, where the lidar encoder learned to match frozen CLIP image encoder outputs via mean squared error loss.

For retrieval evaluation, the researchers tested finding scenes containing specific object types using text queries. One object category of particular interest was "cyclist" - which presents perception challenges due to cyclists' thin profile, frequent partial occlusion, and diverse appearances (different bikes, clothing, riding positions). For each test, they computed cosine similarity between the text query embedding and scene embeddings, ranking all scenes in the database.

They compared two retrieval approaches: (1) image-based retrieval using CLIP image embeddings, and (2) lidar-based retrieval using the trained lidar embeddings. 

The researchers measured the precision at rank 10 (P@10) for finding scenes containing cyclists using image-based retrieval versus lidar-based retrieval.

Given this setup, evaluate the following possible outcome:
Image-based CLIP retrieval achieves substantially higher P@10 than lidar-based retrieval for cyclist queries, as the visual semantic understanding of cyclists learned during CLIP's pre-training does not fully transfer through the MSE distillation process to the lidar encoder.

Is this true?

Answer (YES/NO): NO